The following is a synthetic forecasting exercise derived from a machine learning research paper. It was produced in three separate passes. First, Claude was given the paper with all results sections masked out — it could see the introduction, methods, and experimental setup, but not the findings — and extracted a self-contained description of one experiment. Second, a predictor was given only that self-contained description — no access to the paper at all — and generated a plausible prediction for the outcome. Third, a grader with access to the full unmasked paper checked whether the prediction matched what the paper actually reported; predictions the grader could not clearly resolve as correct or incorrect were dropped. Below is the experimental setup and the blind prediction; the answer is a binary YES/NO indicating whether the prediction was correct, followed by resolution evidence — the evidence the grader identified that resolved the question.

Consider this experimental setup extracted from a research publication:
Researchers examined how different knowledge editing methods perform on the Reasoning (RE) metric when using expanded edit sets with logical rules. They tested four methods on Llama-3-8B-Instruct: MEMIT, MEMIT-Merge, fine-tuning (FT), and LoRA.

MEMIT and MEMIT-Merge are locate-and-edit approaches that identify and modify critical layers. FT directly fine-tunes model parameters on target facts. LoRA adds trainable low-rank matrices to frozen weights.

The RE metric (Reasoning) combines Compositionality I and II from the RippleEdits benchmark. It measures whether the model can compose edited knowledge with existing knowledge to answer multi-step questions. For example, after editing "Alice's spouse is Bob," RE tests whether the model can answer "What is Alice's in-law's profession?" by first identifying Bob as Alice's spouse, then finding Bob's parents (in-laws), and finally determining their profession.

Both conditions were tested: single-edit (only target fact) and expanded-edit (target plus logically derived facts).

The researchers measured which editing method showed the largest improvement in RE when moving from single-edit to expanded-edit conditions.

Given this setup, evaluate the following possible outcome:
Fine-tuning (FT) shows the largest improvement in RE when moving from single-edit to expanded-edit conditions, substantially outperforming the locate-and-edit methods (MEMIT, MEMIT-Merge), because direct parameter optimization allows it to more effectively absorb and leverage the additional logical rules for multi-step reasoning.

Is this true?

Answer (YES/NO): YES